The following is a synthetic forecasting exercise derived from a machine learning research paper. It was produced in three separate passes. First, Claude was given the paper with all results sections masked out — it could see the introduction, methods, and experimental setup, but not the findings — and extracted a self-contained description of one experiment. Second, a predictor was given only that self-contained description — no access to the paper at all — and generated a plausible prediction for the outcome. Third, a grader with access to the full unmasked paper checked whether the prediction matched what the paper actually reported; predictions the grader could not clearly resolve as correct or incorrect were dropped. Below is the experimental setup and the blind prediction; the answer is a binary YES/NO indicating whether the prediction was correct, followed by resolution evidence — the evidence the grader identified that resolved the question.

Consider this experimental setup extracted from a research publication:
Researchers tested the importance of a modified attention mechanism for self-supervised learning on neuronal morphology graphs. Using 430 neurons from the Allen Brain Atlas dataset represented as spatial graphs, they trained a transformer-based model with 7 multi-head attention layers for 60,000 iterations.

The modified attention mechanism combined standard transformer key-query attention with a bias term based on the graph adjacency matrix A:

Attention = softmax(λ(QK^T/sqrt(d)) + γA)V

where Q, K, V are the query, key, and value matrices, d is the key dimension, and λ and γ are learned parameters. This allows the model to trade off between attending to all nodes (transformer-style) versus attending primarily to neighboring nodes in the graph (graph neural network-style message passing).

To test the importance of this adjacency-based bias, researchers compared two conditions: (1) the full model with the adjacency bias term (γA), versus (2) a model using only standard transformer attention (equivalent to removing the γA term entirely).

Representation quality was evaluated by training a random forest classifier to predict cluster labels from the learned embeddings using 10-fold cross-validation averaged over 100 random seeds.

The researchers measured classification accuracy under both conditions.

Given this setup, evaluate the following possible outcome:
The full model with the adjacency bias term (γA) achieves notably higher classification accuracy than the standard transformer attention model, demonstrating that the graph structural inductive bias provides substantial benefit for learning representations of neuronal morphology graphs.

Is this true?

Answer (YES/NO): NO